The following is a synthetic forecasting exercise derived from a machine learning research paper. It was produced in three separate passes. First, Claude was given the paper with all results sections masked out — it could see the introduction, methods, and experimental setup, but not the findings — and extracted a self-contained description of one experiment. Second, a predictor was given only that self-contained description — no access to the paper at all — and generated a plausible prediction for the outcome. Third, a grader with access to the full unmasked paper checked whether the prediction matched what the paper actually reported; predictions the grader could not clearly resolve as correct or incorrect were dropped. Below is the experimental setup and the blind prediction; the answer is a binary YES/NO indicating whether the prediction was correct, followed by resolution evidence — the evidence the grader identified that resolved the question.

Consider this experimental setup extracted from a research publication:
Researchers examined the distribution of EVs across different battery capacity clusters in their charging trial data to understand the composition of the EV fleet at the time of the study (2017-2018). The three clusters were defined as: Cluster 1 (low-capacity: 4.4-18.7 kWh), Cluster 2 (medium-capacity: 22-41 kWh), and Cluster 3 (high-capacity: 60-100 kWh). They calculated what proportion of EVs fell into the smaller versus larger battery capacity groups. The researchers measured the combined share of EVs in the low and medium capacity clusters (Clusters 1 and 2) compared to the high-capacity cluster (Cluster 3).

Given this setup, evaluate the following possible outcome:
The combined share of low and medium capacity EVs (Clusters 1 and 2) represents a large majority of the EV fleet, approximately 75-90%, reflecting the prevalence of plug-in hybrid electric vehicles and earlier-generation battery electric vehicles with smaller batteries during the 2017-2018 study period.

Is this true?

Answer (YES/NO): YES